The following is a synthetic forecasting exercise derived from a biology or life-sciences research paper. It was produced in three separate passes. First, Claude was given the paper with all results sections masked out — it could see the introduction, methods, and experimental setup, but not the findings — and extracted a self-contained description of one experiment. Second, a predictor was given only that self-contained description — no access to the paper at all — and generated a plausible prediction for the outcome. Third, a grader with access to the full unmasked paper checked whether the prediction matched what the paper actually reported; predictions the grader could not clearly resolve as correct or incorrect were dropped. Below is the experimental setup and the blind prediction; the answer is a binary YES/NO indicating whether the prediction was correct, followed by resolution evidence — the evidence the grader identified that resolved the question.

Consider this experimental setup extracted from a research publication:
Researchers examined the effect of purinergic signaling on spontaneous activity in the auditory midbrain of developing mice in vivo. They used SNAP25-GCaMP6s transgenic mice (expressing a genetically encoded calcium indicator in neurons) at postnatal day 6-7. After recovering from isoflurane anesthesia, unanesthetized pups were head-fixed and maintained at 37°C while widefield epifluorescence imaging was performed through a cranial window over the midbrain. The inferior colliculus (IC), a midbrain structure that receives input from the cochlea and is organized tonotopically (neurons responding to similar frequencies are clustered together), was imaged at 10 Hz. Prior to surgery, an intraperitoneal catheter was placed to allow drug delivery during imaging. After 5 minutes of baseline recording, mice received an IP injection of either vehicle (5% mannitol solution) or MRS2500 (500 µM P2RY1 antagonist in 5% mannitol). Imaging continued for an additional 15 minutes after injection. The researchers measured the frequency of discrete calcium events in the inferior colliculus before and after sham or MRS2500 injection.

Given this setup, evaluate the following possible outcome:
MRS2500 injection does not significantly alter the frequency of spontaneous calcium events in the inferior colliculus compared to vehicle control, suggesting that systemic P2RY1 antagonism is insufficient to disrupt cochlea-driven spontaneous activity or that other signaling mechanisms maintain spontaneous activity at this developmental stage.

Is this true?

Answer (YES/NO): NO